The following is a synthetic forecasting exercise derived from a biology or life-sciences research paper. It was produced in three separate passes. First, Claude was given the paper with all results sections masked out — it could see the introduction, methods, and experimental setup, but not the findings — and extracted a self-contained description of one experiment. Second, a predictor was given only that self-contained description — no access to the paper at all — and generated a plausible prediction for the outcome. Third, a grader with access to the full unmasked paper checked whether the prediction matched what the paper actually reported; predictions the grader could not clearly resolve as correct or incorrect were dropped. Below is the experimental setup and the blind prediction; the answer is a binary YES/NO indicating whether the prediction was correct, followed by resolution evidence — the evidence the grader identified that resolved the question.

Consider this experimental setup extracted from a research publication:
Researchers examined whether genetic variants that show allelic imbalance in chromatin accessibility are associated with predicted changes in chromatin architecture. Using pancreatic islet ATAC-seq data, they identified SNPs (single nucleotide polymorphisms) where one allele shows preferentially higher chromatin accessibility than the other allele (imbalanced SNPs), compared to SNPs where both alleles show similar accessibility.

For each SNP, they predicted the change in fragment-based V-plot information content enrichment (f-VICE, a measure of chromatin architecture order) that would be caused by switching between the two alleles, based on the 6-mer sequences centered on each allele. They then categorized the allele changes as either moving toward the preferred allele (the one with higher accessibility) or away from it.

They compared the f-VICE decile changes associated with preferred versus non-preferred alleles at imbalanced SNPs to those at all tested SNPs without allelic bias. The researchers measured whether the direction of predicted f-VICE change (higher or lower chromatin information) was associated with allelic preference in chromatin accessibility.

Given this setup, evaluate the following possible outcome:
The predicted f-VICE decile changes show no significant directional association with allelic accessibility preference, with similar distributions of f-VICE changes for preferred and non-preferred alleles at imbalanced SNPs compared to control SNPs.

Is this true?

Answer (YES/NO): NO